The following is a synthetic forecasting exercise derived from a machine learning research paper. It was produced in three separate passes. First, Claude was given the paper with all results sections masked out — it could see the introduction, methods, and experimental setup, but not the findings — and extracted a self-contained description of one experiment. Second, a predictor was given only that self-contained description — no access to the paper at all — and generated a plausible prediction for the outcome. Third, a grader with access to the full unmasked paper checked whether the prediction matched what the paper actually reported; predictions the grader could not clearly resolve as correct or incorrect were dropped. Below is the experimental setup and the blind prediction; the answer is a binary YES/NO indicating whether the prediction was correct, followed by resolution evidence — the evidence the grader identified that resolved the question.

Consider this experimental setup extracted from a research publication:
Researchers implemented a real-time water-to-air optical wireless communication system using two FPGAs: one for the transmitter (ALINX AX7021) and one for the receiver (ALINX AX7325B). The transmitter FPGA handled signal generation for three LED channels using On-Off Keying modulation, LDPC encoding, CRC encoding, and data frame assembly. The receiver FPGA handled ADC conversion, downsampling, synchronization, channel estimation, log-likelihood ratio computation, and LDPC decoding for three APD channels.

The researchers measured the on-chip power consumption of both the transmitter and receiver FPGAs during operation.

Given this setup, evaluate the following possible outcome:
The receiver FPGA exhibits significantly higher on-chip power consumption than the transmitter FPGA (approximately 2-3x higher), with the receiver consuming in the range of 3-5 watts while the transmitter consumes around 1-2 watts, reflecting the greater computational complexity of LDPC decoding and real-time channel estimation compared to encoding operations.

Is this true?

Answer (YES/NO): NO